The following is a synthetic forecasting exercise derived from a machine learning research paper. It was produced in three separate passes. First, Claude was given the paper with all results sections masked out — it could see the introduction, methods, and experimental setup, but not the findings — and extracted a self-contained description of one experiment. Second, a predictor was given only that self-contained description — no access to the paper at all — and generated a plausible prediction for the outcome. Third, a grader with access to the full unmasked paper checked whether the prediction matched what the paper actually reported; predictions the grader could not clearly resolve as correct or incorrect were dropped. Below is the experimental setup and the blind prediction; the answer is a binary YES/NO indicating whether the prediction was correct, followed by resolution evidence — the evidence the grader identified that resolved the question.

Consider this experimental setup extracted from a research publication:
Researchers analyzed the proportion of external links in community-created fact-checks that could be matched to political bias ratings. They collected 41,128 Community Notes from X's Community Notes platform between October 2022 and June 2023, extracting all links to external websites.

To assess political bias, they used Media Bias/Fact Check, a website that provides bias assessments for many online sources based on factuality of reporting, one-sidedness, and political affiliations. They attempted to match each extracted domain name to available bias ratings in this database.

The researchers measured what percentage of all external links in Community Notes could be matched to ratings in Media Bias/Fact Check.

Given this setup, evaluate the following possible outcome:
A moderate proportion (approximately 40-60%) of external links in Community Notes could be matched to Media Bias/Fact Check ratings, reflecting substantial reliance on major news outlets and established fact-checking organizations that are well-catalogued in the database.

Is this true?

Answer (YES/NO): YES